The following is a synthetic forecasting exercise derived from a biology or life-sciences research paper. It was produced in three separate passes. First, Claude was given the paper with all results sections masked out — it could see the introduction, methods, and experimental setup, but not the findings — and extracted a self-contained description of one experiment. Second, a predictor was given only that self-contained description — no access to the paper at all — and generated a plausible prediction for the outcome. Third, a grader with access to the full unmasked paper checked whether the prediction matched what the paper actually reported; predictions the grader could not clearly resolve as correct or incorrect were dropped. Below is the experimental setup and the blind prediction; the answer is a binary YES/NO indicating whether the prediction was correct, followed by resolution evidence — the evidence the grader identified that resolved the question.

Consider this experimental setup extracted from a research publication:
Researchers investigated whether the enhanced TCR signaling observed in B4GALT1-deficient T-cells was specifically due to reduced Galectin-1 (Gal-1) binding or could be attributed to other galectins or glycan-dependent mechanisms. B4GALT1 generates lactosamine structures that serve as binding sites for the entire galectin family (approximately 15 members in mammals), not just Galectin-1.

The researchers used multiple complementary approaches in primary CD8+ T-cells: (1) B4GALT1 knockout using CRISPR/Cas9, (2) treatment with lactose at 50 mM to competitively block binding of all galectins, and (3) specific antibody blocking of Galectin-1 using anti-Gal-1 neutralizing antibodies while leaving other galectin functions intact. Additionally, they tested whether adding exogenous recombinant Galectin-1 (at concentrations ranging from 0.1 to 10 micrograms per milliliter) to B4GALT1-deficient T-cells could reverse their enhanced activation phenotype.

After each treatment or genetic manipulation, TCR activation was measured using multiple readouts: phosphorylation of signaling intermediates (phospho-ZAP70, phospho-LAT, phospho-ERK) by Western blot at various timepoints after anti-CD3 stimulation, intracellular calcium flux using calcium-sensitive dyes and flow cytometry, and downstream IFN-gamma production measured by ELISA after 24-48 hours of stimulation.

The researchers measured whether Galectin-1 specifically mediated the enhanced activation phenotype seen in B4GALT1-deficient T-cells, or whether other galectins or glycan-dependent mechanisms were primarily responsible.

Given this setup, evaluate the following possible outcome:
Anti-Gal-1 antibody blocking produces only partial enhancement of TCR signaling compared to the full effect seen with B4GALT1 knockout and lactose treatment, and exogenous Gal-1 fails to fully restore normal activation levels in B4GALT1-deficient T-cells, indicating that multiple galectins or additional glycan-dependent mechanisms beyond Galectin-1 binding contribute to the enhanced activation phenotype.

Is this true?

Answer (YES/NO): NO